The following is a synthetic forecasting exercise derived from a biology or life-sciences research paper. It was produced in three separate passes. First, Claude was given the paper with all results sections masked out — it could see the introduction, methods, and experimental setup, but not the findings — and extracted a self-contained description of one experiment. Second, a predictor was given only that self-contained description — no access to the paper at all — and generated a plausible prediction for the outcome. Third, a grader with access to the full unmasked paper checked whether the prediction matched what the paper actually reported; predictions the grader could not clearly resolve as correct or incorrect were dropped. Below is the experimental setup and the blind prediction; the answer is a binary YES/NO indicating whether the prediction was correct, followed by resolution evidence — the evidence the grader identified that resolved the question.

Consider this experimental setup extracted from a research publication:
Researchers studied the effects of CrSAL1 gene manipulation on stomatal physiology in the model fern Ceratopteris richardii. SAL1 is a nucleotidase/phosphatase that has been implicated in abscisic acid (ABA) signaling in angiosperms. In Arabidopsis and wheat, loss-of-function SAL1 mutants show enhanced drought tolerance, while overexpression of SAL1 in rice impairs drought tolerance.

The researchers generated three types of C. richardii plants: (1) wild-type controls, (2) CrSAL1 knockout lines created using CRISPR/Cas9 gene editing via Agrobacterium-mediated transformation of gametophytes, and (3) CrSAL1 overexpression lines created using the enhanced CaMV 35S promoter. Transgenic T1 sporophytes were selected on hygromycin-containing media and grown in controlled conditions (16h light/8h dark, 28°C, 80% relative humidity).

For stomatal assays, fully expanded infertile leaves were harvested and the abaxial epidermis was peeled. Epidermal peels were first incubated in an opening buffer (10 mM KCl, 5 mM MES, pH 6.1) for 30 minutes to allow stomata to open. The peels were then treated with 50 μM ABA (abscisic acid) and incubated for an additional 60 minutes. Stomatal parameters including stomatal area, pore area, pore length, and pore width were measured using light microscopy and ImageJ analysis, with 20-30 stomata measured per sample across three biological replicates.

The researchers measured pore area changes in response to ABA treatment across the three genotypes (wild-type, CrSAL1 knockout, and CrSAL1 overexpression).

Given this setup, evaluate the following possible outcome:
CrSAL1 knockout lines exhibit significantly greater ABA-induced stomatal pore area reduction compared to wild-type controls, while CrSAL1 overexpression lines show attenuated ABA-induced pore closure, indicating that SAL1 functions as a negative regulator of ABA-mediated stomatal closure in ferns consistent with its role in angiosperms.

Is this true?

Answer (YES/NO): YES